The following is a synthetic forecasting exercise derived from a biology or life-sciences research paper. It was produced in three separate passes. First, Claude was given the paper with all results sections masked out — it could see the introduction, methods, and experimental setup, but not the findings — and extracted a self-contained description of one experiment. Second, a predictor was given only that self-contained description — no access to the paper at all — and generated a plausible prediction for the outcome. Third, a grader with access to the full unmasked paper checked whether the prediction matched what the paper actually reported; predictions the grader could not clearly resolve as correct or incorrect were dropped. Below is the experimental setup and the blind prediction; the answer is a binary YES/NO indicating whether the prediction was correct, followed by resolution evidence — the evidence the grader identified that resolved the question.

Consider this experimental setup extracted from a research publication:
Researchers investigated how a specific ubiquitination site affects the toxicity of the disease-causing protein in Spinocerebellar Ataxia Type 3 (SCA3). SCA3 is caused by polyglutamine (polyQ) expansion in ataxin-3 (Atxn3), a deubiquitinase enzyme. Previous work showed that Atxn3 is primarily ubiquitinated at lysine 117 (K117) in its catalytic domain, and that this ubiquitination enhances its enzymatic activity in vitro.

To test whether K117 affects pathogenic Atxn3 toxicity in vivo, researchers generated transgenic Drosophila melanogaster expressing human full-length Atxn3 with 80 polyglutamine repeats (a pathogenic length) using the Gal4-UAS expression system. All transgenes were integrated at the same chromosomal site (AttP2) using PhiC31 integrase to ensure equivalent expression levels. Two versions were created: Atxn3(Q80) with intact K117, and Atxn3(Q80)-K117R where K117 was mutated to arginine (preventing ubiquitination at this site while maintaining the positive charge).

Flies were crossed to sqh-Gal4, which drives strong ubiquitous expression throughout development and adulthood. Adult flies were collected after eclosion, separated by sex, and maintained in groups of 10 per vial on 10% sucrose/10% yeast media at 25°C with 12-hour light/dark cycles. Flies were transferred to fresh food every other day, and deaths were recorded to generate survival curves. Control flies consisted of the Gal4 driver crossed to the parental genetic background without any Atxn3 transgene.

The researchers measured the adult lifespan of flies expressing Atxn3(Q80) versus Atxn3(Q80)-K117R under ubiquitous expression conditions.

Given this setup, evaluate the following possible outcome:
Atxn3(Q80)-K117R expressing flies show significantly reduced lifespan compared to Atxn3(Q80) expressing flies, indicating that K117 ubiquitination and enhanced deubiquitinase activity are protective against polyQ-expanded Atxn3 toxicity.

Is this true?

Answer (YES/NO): YES